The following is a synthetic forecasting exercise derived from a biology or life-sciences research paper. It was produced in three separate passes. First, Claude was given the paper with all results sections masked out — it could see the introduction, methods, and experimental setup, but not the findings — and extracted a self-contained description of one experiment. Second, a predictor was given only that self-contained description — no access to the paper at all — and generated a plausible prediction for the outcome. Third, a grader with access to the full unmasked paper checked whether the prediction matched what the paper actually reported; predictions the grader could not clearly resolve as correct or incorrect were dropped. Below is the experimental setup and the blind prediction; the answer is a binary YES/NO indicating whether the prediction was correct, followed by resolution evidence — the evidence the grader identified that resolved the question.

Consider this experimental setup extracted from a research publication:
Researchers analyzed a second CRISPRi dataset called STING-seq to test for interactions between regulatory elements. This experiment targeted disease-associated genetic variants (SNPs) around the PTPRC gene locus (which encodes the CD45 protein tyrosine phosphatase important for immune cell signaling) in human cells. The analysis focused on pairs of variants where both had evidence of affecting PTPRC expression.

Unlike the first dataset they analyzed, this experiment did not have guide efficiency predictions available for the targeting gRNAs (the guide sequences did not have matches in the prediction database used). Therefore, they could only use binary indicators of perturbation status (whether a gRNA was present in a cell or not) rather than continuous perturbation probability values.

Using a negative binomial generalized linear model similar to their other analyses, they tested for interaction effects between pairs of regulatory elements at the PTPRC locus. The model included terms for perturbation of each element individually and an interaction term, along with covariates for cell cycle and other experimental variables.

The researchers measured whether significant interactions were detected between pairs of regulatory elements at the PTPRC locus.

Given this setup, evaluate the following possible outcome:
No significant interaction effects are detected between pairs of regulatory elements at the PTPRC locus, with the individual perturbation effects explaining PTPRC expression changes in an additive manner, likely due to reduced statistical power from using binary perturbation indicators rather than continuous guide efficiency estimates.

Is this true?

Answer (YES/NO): NO